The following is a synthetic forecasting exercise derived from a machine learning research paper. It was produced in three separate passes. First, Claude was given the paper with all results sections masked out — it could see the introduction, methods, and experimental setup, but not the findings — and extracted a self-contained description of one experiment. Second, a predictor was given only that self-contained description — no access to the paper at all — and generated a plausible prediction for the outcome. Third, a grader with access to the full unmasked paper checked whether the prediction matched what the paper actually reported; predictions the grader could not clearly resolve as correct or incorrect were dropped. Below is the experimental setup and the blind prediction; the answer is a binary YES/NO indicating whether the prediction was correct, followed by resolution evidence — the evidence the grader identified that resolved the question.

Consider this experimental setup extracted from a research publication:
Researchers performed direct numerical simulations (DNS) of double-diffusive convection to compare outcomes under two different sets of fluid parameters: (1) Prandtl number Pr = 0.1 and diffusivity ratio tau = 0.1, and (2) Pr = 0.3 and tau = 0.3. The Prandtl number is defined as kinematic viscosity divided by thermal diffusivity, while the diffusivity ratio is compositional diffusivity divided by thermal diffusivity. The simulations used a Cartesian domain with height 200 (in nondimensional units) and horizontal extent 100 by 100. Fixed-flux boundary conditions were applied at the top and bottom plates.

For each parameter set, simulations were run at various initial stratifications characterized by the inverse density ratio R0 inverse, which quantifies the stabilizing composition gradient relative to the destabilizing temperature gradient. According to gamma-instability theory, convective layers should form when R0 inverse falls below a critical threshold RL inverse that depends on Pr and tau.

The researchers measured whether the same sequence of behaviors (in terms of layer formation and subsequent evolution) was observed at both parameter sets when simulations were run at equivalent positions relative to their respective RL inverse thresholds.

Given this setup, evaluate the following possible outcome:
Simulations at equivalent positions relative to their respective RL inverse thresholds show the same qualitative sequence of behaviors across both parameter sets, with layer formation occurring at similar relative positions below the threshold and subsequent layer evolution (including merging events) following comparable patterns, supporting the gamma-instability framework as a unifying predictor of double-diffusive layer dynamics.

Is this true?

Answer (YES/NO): YES